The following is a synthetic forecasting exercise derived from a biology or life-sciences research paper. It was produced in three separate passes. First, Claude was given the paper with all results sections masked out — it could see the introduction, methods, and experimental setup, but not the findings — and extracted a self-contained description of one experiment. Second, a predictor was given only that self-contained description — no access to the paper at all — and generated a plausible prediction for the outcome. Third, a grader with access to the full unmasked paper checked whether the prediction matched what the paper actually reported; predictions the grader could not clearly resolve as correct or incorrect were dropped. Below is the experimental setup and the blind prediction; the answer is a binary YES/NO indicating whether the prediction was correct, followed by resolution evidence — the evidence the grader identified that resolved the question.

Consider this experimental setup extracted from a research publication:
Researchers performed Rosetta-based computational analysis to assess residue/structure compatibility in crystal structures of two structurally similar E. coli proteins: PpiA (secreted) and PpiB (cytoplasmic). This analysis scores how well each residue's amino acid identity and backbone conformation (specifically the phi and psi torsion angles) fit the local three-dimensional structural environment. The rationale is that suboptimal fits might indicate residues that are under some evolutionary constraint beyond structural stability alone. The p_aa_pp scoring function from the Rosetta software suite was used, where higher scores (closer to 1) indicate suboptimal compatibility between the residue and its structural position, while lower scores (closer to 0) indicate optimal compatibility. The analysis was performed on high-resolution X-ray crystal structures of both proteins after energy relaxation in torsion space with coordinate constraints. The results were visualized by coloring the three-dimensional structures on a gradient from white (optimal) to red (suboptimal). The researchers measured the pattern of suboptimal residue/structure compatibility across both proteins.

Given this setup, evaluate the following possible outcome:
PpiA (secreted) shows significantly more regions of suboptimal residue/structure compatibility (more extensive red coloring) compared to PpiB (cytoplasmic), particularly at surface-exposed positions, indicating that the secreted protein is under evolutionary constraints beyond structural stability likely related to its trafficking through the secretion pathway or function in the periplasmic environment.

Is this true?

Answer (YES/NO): NO